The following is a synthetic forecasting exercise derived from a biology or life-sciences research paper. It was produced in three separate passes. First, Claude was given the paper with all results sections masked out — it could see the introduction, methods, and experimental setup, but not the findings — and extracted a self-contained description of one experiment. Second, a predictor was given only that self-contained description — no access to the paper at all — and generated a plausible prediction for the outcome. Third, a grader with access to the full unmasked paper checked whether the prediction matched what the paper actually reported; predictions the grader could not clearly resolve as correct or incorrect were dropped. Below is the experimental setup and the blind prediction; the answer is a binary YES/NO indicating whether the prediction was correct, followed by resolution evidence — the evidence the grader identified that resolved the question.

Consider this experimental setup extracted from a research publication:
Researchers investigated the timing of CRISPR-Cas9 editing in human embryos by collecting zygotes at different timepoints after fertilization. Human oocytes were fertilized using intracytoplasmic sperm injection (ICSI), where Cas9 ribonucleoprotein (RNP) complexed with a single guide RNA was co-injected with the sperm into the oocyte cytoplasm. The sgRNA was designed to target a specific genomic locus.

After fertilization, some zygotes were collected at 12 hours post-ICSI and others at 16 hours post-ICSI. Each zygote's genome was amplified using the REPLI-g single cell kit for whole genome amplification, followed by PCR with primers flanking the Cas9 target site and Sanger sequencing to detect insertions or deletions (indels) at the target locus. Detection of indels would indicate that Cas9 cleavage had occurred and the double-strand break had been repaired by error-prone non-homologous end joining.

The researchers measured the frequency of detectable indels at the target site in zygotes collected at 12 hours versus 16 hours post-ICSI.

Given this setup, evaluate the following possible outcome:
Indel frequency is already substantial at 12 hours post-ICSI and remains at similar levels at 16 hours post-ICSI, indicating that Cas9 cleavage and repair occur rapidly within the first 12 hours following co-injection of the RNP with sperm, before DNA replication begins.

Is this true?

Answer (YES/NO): NO